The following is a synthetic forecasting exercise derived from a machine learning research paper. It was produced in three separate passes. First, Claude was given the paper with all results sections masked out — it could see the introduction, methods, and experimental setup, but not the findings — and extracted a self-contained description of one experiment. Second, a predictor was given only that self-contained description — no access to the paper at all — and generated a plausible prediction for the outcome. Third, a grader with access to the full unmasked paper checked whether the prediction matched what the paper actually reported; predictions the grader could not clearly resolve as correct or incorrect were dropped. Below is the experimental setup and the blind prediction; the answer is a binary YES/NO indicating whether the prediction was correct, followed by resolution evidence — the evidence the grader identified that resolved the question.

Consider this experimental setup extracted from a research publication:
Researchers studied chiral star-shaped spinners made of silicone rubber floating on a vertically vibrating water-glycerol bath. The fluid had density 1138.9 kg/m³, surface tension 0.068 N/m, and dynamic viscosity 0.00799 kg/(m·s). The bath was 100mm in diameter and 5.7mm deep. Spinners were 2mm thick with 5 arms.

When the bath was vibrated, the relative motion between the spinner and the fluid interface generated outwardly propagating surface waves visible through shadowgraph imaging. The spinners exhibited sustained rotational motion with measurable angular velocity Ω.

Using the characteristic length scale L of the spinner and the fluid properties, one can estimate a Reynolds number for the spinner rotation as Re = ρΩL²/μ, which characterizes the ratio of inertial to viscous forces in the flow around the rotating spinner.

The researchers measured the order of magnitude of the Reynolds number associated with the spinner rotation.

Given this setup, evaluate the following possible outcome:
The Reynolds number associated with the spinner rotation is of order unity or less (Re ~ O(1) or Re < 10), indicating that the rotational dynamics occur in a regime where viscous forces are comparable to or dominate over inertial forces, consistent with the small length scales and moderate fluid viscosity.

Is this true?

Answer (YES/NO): NO